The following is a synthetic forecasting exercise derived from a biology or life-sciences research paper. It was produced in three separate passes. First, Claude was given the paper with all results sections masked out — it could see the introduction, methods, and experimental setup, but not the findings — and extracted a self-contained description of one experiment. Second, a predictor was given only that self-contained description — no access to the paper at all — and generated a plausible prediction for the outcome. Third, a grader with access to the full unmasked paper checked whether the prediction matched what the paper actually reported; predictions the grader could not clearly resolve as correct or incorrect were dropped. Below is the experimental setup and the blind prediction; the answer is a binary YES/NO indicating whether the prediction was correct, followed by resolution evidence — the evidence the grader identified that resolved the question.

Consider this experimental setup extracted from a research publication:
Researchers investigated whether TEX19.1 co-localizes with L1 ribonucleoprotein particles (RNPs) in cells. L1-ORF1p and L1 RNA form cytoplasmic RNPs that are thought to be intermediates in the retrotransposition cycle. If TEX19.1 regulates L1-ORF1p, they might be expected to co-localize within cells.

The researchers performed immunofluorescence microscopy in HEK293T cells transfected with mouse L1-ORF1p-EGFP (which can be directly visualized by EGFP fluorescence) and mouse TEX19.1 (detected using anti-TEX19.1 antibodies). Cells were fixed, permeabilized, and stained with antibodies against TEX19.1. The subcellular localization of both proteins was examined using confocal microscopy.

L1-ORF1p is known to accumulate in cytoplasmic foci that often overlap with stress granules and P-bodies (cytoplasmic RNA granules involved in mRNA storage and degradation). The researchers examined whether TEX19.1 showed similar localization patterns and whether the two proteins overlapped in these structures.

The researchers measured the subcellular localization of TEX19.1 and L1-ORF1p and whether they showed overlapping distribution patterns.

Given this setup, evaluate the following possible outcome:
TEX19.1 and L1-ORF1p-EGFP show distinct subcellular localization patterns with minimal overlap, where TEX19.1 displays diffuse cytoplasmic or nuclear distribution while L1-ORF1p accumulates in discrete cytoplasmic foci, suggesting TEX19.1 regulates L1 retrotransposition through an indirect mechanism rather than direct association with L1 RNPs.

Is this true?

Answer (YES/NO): NO